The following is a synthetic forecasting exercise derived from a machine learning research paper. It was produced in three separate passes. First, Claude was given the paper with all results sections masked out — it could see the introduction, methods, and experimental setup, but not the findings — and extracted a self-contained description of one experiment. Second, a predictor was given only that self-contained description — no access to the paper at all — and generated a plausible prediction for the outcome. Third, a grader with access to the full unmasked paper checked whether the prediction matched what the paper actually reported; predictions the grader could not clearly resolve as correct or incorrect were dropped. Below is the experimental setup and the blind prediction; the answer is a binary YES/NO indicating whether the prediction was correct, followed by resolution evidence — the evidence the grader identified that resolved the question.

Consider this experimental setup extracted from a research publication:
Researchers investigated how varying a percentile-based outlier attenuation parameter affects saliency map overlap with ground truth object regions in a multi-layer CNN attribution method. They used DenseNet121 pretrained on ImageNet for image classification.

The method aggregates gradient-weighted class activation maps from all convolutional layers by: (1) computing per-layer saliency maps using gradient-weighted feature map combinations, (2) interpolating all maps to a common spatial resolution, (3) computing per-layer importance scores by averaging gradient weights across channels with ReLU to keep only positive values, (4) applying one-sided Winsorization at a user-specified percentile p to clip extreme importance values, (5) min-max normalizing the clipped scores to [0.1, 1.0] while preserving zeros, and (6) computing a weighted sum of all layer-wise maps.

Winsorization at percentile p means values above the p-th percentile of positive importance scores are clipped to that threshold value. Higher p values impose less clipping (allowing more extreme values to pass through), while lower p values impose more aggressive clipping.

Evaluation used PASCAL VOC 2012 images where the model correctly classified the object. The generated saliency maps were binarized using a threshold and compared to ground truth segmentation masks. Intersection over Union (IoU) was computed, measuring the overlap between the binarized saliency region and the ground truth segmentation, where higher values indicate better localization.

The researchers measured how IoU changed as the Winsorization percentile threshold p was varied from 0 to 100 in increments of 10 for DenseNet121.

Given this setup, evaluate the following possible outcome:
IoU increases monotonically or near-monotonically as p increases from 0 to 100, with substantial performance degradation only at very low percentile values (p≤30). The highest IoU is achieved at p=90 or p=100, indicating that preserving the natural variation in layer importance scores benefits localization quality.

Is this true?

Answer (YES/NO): NO